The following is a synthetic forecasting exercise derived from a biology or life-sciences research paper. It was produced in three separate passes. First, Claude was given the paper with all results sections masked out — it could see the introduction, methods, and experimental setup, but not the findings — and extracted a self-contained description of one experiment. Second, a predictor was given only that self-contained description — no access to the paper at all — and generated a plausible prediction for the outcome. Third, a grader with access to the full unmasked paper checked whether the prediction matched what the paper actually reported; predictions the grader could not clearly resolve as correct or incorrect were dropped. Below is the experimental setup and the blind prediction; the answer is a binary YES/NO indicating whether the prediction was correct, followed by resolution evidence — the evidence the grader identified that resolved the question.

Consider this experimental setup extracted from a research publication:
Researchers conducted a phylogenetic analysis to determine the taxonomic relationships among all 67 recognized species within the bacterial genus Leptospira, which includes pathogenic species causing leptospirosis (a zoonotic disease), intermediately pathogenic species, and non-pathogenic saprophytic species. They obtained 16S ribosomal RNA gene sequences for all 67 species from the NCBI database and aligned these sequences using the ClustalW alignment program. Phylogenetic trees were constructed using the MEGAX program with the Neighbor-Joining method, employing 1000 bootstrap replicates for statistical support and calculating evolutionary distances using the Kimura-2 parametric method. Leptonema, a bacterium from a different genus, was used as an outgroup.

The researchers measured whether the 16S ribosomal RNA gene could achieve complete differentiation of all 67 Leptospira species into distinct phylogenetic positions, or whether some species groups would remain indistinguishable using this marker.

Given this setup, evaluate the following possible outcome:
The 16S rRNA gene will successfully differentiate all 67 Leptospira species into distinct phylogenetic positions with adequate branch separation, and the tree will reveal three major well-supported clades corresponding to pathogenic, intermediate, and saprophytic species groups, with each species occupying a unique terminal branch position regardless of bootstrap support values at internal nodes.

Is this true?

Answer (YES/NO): NO